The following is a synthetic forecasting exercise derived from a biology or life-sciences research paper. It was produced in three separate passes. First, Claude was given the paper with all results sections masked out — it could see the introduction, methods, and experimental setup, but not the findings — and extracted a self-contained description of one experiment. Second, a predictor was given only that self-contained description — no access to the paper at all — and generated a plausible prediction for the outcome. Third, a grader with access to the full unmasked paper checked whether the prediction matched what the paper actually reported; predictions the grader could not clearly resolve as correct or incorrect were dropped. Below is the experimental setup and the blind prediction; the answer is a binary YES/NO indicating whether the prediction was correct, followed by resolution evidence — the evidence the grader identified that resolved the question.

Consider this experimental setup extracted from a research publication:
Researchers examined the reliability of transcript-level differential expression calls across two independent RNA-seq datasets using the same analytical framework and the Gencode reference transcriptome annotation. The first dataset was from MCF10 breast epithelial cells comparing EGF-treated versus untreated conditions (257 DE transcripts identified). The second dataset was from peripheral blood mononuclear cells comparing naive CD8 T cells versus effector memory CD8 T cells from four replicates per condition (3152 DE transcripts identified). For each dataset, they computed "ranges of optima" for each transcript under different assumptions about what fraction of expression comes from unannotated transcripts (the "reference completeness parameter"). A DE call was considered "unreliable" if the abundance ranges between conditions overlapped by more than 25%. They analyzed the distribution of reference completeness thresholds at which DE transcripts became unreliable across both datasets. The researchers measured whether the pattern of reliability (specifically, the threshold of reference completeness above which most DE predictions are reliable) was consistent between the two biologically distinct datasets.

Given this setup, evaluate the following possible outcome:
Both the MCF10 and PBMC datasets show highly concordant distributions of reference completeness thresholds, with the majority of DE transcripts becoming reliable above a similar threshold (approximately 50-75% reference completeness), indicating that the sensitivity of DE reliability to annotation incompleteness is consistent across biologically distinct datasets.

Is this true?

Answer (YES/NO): NO